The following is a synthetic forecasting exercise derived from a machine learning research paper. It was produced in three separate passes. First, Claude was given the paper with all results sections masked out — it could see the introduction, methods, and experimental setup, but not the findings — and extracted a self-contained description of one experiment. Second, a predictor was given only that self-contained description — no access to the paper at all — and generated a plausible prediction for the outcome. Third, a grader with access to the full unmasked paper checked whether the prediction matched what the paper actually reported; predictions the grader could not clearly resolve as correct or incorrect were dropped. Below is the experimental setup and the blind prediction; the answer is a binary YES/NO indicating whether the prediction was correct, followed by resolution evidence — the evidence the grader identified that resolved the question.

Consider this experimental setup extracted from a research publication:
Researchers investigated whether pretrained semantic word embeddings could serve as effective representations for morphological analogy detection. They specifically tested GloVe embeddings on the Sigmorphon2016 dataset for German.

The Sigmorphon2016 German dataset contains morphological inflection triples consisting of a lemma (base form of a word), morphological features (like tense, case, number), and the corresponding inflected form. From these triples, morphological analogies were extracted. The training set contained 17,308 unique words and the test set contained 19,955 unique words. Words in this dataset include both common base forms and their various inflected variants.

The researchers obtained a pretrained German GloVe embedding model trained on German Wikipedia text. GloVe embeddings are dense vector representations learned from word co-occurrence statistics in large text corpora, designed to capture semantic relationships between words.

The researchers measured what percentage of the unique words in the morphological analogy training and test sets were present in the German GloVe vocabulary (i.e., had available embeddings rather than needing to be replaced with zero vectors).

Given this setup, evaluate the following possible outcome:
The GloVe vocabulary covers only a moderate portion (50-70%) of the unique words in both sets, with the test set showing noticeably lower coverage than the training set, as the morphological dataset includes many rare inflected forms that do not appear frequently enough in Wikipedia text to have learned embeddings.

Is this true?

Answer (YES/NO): NO